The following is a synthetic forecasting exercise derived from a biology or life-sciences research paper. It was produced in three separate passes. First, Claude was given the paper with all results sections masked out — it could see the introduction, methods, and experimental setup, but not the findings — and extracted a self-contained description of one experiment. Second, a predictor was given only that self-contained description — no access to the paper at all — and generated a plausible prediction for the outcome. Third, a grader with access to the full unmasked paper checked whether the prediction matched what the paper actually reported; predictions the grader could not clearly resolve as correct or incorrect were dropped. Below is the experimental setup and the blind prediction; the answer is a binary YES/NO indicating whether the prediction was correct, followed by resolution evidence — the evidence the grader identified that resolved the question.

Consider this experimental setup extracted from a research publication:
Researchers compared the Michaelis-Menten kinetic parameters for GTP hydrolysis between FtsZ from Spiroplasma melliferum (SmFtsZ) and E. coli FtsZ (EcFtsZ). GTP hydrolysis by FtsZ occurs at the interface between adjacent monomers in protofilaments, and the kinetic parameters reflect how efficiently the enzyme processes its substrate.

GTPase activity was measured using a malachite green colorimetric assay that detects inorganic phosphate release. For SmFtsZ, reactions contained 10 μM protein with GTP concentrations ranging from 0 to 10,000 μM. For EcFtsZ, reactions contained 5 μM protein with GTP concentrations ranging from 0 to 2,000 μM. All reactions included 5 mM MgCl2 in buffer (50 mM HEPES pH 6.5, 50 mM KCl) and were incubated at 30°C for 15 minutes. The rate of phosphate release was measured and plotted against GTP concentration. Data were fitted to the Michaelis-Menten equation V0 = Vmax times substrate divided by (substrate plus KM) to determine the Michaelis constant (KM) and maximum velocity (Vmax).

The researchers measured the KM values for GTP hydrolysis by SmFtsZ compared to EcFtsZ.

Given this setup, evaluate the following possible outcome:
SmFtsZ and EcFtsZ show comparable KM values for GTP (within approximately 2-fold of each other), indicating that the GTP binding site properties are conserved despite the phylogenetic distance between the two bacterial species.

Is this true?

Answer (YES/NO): NO